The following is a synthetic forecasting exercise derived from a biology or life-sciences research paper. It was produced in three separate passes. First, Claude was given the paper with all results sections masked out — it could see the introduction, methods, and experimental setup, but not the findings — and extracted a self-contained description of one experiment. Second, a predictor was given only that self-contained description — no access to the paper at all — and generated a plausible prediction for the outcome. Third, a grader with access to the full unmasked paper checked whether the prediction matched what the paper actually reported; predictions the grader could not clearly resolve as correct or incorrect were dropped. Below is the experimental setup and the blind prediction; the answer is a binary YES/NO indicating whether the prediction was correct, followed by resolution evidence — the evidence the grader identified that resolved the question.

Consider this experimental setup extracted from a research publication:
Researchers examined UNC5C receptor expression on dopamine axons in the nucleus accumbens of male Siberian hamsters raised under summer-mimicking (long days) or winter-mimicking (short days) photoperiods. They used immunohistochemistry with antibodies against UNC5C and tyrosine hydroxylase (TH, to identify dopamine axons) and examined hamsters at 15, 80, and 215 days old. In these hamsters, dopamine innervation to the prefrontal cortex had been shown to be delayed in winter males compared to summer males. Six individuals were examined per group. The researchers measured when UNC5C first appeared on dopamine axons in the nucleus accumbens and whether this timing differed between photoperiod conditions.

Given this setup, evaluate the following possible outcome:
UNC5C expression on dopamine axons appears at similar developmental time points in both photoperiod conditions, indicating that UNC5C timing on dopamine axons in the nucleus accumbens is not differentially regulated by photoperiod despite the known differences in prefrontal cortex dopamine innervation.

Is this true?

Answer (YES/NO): NO